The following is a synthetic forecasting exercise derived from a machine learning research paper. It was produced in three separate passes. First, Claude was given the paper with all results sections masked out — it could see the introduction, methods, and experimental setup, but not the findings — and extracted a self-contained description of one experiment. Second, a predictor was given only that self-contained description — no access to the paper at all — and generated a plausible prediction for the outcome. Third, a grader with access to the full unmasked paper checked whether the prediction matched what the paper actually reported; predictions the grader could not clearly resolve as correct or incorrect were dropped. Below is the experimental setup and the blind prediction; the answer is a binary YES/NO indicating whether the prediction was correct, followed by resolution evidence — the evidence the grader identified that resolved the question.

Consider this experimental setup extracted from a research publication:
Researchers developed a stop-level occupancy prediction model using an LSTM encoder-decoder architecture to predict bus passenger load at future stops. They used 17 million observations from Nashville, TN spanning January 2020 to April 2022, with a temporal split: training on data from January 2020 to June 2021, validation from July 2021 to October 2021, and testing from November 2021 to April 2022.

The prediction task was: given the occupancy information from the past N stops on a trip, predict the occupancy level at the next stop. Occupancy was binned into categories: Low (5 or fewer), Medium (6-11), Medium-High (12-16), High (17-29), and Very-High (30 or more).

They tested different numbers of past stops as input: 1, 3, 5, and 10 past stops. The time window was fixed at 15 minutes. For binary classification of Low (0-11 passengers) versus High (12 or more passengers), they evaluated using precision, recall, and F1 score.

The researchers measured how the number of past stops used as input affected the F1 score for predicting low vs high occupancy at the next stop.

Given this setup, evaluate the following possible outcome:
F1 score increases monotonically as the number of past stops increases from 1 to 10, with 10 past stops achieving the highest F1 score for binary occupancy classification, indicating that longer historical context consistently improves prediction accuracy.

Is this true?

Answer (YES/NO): NO